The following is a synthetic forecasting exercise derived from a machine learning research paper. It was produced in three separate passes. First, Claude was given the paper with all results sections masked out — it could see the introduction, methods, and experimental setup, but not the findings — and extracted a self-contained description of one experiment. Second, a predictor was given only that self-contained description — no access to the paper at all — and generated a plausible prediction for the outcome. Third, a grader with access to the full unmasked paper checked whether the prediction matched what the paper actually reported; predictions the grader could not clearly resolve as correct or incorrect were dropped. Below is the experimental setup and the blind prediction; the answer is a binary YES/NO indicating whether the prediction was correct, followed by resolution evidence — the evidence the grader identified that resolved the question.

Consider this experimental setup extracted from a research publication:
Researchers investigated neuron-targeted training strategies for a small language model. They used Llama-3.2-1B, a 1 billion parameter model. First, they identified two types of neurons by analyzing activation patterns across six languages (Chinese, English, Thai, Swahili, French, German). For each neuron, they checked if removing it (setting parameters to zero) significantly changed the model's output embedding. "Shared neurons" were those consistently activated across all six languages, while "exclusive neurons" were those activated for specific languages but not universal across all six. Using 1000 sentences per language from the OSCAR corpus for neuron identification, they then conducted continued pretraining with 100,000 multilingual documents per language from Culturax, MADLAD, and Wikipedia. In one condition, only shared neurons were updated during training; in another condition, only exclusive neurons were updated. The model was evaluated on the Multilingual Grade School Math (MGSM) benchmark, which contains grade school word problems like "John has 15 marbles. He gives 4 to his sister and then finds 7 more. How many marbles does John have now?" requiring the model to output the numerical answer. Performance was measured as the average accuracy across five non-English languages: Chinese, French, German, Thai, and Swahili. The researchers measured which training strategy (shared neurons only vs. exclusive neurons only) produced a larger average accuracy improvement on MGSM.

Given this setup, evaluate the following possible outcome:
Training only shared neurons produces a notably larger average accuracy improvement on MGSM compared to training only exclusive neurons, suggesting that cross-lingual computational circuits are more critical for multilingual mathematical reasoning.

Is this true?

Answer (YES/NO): NO